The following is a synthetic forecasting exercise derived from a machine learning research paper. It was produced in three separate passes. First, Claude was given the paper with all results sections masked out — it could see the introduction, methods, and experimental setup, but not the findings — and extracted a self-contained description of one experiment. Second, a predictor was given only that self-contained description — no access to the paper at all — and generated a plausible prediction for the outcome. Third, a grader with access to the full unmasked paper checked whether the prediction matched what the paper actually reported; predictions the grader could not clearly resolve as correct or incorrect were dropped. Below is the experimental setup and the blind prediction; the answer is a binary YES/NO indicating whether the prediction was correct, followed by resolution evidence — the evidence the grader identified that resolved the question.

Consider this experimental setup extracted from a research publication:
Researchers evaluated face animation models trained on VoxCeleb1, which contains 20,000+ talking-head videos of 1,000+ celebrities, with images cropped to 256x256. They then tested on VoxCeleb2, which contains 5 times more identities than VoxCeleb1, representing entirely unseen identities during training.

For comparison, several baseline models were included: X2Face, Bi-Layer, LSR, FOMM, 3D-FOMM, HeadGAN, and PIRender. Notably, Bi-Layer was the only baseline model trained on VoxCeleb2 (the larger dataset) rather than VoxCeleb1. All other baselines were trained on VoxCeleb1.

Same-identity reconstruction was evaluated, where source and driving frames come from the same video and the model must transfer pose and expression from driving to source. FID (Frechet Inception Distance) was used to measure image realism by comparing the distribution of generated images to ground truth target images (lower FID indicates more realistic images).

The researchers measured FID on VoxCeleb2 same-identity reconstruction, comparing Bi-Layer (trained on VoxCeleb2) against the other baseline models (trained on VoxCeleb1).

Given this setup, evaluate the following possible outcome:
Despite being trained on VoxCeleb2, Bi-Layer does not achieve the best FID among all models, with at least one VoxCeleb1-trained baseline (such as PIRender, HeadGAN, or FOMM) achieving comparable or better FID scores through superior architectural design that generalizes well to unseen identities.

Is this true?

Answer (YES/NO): YES